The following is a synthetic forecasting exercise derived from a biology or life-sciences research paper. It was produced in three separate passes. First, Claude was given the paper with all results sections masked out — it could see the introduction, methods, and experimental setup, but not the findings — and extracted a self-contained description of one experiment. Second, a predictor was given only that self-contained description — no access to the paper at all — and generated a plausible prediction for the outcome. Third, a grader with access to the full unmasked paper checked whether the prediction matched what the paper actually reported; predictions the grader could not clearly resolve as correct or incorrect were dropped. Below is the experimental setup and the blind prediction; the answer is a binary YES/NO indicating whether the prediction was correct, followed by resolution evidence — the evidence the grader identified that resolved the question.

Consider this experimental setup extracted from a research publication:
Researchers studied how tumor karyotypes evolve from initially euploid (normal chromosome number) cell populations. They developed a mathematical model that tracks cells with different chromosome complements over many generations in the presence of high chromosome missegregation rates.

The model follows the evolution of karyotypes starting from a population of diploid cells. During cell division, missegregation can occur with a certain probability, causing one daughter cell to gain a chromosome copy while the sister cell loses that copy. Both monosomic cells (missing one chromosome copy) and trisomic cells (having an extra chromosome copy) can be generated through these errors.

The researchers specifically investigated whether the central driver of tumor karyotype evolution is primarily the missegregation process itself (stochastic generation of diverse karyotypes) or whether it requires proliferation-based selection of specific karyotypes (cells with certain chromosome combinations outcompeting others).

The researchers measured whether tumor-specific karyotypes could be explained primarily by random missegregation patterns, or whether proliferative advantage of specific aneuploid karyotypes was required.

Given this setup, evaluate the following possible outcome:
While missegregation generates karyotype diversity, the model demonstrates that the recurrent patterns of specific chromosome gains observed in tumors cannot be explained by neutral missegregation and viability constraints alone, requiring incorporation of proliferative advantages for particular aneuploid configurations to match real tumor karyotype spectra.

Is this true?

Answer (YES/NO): YES